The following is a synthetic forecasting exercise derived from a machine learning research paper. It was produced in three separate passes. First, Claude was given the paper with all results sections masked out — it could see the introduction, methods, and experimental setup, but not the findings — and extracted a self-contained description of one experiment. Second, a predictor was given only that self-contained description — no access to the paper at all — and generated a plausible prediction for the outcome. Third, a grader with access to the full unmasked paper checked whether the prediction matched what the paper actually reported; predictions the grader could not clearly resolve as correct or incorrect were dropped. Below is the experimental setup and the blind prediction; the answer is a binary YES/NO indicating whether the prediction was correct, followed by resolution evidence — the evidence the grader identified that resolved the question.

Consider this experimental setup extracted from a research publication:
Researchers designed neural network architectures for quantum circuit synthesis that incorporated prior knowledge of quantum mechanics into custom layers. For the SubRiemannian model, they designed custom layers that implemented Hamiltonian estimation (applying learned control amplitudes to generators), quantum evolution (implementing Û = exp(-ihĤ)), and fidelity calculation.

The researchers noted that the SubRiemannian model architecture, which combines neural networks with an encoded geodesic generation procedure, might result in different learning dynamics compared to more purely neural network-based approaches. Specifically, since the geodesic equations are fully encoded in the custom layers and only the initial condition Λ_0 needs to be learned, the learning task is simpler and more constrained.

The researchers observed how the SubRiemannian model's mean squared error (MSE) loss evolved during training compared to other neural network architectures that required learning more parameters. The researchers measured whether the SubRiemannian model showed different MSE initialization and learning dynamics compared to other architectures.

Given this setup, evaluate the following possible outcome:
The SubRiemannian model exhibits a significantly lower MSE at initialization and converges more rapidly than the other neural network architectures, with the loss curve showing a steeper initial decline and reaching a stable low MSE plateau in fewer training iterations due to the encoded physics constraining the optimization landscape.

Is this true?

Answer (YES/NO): NO